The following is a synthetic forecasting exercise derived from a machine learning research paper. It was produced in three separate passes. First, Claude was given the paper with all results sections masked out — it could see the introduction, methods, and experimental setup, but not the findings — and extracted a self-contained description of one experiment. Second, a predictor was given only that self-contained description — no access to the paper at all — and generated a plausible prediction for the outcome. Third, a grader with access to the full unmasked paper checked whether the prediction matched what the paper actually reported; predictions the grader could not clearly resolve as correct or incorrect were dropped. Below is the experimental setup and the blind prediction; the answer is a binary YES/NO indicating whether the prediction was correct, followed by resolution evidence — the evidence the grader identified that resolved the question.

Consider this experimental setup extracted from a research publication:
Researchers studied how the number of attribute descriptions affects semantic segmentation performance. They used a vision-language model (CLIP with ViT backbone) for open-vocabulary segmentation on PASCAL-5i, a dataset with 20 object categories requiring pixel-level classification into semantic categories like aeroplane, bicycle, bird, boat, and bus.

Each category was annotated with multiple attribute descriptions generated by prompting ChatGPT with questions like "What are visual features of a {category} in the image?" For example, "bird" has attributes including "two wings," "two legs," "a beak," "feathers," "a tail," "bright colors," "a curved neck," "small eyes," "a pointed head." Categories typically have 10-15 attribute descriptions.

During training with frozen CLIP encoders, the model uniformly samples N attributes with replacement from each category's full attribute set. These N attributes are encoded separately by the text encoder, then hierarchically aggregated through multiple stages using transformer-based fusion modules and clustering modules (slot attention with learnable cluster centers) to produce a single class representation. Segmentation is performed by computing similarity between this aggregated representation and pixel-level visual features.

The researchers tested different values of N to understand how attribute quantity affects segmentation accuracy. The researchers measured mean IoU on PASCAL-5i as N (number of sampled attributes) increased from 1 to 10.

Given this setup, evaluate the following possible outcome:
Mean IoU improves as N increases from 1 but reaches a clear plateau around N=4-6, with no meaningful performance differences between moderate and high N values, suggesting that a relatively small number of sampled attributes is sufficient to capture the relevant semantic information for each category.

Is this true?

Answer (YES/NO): NO